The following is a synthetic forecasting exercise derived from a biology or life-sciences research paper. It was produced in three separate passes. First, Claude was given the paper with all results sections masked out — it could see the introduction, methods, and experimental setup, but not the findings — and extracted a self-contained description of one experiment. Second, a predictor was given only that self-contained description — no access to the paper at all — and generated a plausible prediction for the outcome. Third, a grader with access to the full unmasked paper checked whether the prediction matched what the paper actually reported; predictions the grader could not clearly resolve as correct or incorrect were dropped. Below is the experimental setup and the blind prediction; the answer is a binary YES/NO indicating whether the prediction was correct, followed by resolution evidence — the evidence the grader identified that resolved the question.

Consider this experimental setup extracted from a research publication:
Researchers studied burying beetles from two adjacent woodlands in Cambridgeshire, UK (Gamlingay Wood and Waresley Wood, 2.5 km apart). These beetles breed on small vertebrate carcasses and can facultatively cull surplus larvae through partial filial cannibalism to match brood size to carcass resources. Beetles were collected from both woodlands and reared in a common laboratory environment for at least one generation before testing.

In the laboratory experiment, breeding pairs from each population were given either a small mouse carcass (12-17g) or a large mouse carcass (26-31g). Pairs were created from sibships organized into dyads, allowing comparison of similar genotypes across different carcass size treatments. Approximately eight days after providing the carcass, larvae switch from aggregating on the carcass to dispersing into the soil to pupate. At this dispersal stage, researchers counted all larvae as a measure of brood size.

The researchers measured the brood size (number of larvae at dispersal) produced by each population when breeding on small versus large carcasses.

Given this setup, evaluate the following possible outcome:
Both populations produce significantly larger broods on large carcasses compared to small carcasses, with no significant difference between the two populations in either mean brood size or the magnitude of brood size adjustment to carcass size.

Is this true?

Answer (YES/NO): NO